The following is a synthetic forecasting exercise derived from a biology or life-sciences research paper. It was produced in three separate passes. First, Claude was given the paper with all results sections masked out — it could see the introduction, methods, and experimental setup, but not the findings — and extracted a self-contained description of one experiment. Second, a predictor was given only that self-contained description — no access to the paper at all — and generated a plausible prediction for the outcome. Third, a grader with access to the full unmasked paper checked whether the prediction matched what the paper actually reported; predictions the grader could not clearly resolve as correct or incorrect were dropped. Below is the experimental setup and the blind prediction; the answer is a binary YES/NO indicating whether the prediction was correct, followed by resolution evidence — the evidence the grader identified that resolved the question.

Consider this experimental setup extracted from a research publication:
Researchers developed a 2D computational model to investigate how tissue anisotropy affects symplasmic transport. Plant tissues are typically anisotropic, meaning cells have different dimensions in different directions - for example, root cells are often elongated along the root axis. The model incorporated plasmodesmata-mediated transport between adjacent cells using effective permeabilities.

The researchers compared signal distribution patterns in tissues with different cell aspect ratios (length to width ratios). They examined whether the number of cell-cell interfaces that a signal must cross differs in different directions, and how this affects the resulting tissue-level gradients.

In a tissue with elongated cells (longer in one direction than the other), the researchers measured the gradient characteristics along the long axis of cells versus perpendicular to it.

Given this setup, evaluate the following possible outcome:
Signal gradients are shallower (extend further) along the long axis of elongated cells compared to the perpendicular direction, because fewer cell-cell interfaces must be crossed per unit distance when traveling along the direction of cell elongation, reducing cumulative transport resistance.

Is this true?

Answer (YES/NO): YES